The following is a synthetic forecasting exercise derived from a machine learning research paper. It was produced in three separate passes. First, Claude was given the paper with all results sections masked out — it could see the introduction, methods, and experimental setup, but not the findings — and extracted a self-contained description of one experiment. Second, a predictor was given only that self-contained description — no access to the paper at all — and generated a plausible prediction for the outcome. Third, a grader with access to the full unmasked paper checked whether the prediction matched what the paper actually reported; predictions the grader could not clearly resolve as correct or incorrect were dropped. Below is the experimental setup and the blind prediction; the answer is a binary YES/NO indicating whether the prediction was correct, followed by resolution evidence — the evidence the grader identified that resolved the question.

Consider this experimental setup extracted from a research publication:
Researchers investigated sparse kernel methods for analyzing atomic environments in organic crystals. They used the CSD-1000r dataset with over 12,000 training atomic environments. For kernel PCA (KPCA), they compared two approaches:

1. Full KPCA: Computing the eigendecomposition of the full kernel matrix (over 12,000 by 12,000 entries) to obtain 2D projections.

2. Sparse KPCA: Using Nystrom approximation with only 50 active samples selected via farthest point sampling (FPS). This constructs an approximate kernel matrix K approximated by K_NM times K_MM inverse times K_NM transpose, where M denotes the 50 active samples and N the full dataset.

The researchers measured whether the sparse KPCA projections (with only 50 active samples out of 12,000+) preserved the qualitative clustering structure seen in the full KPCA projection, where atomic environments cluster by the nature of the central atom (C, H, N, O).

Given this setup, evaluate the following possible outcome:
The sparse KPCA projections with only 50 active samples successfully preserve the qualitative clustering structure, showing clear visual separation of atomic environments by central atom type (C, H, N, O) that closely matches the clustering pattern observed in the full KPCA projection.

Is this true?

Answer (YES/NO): YES